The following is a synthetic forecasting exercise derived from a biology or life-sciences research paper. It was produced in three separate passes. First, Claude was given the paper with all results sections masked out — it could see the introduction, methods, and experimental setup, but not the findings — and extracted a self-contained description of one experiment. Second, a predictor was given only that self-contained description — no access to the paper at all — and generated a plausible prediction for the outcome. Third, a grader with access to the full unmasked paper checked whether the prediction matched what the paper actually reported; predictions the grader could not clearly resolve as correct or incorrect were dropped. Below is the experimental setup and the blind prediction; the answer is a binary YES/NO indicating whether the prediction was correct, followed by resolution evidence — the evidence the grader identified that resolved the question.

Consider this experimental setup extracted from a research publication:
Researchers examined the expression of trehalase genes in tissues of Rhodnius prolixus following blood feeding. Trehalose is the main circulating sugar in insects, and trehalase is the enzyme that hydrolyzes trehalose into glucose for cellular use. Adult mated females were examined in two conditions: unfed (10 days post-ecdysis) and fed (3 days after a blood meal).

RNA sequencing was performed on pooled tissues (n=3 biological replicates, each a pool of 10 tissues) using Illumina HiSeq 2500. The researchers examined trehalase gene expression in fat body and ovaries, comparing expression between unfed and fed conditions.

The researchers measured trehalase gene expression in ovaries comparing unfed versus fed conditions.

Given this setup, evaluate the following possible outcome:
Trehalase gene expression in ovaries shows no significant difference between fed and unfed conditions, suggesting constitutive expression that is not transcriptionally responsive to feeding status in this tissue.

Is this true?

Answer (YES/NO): NO